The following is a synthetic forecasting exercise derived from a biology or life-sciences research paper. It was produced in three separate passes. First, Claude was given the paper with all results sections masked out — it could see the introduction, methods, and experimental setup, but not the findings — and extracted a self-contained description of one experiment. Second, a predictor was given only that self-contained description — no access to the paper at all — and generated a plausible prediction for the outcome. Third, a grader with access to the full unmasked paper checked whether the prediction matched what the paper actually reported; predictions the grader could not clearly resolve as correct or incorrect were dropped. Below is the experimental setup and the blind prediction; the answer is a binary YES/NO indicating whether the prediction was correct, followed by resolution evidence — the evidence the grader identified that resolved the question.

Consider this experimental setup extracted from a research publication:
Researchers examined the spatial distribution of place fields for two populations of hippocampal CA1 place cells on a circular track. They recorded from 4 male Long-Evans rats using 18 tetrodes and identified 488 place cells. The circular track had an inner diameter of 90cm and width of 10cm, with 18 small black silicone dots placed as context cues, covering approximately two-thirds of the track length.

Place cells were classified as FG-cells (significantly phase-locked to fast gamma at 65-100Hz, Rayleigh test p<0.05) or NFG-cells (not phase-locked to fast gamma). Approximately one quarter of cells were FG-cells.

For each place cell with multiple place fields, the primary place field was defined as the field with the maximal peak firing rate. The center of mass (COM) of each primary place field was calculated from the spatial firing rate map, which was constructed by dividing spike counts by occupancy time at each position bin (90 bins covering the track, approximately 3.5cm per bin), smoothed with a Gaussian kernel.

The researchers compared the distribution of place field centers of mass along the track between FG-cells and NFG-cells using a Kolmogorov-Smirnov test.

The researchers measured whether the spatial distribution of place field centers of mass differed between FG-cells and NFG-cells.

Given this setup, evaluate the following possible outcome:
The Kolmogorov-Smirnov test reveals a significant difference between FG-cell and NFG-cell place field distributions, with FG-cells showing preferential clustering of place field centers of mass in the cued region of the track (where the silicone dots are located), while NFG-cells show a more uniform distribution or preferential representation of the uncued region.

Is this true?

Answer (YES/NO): NO